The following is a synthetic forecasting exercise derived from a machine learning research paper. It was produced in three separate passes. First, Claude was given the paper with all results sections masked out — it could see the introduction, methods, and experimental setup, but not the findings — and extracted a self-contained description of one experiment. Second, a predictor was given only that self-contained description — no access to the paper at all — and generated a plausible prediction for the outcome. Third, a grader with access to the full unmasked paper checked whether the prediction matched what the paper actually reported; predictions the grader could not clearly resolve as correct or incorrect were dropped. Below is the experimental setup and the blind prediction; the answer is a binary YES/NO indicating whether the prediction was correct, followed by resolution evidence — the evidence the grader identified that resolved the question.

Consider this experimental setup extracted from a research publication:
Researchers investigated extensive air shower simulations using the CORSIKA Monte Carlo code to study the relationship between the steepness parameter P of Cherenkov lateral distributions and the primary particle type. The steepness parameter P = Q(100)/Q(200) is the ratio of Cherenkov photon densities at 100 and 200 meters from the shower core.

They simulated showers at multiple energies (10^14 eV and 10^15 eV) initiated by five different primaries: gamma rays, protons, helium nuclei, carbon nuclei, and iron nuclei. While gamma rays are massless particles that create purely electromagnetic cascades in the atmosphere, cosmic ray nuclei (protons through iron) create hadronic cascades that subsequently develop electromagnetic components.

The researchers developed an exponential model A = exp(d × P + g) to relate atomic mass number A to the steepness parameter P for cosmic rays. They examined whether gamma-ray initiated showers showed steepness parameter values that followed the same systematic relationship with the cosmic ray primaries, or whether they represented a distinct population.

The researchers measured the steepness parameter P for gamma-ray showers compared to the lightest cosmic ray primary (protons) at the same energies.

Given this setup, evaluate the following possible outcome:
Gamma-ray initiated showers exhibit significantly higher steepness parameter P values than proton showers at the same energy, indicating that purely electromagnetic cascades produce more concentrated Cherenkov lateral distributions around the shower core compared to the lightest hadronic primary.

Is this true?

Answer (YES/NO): YES